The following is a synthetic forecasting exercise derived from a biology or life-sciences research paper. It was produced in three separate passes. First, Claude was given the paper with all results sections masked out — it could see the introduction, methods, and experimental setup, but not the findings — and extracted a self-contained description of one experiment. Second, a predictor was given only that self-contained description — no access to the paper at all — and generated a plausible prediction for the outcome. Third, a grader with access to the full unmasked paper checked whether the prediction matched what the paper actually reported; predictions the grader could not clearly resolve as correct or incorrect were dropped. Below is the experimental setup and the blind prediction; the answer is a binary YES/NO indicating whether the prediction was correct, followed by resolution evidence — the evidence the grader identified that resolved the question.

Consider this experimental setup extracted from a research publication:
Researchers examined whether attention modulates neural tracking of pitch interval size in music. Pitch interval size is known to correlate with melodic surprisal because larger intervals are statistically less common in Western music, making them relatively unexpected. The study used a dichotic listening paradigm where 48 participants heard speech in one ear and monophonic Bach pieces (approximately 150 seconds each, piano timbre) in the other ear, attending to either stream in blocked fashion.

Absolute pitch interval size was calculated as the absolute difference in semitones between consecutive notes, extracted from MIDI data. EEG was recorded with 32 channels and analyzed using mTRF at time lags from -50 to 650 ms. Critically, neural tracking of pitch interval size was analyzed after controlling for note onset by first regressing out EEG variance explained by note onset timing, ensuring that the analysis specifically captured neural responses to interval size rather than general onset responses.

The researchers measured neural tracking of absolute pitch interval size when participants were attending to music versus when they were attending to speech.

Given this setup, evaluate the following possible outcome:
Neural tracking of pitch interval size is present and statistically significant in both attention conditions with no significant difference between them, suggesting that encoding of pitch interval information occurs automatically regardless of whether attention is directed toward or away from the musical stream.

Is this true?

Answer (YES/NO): NO